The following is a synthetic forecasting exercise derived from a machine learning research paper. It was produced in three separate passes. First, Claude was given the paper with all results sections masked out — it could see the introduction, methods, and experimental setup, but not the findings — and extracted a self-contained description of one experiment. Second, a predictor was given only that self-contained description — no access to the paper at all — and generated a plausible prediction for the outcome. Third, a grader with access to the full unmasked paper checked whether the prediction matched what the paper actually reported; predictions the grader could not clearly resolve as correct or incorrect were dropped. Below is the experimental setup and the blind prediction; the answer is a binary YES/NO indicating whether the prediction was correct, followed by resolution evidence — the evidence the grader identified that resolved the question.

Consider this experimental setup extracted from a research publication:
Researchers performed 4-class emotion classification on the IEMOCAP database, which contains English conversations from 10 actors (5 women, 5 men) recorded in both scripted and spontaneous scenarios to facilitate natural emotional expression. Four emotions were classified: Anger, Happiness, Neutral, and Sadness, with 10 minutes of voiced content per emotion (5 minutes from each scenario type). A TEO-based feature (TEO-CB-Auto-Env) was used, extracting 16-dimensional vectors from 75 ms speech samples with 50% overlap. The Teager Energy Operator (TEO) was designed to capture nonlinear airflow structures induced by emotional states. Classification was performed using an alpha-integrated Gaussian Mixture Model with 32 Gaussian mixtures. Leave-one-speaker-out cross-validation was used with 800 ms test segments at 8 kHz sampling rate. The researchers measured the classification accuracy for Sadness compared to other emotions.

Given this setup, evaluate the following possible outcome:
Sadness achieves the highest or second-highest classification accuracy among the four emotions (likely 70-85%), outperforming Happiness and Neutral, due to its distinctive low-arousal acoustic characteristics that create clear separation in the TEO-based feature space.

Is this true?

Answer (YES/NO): NO